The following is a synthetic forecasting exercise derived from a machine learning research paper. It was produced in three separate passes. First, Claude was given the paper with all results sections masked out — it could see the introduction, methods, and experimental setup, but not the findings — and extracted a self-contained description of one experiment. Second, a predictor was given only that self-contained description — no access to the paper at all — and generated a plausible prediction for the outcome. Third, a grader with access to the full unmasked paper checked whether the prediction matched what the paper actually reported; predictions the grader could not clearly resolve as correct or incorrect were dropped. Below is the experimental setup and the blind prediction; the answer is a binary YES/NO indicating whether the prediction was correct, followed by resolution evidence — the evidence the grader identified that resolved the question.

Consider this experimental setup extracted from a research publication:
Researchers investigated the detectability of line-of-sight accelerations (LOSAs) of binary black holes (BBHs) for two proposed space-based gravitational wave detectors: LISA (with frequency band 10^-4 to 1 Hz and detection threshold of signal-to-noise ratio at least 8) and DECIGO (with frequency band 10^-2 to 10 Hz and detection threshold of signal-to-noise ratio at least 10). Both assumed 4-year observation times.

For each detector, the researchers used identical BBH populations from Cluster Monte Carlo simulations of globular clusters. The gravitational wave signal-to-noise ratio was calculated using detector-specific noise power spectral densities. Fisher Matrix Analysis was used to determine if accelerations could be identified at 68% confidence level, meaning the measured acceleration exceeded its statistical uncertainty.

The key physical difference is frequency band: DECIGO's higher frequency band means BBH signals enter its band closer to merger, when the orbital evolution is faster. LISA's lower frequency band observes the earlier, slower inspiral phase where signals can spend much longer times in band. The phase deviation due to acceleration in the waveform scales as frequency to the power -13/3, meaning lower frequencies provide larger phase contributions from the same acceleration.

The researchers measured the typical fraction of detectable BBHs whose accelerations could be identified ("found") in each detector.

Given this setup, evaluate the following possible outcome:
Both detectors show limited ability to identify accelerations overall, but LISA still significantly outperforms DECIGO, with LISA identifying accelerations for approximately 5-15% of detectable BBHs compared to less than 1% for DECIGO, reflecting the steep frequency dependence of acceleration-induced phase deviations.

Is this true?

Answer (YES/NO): NO